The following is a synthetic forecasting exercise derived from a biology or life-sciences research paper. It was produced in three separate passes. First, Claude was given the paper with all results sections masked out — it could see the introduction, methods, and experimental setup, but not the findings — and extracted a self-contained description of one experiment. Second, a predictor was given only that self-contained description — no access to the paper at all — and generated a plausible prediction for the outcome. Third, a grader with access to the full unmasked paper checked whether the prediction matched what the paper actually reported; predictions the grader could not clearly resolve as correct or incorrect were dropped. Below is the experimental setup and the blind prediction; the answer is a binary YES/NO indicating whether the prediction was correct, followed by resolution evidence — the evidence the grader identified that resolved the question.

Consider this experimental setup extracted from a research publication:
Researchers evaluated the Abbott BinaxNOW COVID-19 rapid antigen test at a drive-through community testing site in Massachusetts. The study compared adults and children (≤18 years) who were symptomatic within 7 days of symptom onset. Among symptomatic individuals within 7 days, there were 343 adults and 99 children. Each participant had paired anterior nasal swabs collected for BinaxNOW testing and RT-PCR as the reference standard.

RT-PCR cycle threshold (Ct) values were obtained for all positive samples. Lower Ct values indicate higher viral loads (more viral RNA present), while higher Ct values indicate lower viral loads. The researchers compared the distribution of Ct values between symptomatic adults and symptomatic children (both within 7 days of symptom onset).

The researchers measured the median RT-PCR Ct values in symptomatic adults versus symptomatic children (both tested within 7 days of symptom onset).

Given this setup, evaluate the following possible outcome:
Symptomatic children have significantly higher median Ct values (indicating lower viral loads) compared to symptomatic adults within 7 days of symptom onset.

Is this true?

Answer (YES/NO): YES